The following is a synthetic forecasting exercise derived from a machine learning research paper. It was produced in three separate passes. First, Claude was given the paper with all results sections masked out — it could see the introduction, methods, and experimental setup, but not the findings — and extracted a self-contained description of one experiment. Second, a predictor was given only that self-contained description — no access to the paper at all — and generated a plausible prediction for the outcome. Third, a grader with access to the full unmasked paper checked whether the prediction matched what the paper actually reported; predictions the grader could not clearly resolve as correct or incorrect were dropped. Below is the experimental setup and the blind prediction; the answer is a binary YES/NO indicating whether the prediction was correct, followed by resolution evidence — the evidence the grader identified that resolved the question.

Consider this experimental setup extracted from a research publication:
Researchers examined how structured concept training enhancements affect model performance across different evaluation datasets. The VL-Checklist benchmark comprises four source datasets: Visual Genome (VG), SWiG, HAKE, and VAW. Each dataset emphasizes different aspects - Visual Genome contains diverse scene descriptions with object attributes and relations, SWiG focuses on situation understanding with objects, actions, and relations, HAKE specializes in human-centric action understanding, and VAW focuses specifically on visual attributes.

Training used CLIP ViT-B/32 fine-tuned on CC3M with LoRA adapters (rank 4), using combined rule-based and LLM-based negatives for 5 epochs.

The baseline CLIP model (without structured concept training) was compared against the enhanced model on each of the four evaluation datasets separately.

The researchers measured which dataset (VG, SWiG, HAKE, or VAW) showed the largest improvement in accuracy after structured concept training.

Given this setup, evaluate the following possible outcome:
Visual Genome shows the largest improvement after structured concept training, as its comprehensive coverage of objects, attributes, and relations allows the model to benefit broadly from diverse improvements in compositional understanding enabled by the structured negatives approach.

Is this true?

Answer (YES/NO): YES